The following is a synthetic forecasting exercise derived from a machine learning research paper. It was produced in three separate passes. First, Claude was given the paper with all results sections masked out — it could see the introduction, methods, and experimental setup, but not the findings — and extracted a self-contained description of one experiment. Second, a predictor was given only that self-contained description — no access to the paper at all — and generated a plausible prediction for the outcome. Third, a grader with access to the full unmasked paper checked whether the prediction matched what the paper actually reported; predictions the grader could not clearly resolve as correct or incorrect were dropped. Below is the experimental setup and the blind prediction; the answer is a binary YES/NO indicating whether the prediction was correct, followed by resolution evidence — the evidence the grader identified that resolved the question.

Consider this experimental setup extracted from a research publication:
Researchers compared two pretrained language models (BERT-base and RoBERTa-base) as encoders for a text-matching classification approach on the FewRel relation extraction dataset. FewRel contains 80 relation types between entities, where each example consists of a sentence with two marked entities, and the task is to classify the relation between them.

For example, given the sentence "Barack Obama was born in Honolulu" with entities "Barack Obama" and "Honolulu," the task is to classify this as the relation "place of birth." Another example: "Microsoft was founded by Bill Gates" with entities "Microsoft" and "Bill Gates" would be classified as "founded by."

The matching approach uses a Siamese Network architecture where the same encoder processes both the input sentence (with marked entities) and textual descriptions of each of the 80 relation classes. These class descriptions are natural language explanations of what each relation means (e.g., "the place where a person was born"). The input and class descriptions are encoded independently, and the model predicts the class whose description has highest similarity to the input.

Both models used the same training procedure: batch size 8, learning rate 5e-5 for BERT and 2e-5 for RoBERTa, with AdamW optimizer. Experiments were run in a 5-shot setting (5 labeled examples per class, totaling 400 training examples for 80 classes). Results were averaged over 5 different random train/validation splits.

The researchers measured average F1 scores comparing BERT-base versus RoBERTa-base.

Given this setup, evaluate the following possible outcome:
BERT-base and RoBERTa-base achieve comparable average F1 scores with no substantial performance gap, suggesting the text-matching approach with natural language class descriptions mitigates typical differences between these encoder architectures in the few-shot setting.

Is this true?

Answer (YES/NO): NO